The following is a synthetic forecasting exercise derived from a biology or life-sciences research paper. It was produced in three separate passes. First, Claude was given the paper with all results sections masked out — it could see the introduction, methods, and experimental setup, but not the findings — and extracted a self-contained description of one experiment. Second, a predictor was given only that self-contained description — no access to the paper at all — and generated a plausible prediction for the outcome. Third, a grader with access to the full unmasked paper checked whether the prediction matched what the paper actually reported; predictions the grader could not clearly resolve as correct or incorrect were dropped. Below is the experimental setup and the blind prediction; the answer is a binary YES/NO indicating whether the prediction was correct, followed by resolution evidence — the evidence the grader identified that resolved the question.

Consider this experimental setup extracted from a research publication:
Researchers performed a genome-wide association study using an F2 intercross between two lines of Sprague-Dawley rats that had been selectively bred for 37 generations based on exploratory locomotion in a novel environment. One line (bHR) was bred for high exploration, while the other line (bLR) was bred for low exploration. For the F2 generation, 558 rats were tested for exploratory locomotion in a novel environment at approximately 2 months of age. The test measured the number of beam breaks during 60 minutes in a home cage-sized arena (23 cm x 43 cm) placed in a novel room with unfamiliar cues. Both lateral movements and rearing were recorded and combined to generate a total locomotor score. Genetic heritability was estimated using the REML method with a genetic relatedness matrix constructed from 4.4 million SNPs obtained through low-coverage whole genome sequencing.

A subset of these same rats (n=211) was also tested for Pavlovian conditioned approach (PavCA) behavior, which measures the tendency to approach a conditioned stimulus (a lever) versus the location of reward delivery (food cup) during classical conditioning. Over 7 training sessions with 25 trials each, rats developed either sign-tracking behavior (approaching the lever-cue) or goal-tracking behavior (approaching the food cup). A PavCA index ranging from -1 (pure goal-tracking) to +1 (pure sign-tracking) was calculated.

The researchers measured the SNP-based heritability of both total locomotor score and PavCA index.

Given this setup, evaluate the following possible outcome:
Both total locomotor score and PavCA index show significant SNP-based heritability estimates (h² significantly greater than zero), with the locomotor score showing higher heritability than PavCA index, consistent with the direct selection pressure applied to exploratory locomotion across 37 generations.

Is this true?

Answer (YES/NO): NO